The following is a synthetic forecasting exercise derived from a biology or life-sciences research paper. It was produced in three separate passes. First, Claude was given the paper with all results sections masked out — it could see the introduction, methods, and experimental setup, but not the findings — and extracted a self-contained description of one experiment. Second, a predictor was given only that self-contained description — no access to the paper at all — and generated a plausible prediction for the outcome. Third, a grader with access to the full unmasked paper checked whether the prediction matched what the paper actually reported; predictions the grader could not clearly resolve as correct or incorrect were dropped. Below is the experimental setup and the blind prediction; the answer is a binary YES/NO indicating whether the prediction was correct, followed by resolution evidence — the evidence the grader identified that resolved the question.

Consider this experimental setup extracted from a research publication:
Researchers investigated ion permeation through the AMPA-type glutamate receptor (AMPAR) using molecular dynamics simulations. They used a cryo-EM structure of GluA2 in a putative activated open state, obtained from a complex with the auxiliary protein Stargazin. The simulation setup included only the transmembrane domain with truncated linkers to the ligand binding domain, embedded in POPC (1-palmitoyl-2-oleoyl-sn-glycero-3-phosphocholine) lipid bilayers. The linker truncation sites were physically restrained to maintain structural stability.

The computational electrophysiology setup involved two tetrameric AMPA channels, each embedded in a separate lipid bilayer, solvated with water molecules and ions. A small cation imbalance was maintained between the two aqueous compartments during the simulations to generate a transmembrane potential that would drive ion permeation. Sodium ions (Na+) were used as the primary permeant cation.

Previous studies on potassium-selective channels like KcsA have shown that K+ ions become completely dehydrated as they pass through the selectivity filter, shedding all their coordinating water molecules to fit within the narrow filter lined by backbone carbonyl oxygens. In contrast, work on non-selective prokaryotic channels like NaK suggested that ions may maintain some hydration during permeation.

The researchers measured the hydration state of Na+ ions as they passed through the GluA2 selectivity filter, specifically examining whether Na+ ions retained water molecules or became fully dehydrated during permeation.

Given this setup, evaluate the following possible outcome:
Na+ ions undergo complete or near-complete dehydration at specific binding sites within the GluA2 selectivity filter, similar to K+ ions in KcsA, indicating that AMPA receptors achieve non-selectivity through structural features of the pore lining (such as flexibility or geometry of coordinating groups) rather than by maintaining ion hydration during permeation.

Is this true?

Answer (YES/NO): NO